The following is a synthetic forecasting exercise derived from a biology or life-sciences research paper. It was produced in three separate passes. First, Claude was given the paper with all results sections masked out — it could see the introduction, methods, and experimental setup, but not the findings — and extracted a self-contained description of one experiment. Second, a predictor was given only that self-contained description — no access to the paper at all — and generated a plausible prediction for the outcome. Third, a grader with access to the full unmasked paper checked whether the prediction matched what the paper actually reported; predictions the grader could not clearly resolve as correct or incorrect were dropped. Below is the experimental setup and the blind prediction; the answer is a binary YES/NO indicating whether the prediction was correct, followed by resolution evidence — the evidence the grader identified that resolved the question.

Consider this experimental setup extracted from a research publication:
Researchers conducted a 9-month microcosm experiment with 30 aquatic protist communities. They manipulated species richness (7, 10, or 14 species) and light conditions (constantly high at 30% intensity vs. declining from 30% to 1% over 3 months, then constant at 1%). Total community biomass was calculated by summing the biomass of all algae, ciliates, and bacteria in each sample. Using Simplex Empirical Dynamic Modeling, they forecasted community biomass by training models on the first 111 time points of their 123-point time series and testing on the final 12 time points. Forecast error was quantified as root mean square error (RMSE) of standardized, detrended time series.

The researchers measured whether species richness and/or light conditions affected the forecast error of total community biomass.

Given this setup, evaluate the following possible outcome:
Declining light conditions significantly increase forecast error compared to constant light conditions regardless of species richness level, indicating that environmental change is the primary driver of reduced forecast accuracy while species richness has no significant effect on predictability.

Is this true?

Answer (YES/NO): NO